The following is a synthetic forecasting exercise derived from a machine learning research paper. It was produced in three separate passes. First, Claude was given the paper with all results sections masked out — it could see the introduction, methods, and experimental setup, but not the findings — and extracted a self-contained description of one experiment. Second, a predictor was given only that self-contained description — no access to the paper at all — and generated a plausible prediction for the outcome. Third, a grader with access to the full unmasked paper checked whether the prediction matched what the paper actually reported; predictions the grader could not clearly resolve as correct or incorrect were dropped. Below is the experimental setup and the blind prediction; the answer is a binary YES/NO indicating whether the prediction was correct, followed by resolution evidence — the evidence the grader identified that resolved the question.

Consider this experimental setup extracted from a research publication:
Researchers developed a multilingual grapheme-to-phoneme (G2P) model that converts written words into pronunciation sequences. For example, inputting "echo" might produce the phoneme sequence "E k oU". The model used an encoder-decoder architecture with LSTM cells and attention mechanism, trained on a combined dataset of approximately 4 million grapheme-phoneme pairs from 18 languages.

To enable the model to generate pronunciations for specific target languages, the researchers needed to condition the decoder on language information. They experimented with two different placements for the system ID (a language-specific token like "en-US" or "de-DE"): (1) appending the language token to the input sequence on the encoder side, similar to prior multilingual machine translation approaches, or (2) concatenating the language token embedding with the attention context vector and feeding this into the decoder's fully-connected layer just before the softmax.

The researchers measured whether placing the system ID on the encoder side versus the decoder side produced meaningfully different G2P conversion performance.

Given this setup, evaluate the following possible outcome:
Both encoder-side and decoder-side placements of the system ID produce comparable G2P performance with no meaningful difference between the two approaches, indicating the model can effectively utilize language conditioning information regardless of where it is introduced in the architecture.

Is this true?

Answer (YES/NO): YES